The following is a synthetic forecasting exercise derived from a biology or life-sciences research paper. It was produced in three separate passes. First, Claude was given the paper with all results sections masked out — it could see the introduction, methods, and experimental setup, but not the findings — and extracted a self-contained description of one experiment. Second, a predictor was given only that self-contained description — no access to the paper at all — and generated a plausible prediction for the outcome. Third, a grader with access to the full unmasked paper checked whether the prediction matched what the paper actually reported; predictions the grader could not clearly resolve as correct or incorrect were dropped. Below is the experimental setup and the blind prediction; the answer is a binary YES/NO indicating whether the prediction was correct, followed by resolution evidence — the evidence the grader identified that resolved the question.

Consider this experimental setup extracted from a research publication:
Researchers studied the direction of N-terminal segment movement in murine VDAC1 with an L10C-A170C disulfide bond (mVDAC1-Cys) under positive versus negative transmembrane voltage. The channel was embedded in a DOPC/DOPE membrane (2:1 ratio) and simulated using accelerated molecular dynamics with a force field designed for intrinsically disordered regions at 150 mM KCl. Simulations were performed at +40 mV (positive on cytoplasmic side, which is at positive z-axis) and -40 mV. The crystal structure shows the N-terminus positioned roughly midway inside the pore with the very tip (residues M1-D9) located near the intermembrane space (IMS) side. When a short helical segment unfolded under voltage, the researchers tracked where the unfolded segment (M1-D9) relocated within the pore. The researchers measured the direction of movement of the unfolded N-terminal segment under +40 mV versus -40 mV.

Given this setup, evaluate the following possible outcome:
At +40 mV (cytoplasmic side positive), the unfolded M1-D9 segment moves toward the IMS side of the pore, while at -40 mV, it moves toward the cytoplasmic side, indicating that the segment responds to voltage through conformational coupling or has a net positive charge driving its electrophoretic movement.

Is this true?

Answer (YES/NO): NO